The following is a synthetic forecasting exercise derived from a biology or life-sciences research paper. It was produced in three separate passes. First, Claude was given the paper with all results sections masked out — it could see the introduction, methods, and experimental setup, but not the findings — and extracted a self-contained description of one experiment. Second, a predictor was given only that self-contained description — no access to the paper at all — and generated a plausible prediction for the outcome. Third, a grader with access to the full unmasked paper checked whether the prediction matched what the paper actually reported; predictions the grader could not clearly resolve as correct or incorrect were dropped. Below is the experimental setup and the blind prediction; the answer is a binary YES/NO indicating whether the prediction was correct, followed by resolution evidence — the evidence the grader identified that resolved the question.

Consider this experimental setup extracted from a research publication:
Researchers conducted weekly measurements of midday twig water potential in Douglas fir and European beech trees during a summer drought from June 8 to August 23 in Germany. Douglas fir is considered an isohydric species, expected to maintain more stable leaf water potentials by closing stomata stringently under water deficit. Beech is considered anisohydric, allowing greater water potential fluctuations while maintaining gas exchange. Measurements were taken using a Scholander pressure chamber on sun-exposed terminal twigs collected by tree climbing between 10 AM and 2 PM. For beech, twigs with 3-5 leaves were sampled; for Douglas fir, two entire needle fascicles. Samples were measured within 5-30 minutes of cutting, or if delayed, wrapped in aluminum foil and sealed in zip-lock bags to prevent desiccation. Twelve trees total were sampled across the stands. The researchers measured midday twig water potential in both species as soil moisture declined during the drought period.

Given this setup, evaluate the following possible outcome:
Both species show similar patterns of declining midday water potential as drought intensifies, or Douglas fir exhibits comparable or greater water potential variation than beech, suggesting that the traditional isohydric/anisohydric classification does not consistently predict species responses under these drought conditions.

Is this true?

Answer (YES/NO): YES